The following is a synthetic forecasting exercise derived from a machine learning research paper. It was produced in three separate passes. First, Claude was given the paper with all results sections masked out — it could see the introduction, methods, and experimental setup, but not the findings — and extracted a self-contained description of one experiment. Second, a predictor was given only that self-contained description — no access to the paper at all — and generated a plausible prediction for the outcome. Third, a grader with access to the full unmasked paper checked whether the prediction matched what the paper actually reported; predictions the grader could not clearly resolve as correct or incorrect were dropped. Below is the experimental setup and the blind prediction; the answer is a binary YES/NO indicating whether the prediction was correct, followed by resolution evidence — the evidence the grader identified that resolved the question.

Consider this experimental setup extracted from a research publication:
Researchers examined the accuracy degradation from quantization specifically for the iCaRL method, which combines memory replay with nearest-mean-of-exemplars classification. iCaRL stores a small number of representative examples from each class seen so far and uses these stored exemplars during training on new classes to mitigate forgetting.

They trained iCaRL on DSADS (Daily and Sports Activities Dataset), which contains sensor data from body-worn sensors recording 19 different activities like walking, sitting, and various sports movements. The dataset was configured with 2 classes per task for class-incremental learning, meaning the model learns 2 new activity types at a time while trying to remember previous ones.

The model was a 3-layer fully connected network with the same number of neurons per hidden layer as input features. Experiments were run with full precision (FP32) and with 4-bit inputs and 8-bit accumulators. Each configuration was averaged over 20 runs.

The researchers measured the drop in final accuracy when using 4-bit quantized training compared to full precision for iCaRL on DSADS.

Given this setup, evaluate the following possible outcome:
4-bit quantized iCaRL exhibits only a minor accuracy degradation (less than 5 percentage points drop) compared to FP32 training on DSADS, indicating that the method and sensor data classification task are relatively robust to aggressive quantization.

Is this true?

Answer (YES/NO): YES